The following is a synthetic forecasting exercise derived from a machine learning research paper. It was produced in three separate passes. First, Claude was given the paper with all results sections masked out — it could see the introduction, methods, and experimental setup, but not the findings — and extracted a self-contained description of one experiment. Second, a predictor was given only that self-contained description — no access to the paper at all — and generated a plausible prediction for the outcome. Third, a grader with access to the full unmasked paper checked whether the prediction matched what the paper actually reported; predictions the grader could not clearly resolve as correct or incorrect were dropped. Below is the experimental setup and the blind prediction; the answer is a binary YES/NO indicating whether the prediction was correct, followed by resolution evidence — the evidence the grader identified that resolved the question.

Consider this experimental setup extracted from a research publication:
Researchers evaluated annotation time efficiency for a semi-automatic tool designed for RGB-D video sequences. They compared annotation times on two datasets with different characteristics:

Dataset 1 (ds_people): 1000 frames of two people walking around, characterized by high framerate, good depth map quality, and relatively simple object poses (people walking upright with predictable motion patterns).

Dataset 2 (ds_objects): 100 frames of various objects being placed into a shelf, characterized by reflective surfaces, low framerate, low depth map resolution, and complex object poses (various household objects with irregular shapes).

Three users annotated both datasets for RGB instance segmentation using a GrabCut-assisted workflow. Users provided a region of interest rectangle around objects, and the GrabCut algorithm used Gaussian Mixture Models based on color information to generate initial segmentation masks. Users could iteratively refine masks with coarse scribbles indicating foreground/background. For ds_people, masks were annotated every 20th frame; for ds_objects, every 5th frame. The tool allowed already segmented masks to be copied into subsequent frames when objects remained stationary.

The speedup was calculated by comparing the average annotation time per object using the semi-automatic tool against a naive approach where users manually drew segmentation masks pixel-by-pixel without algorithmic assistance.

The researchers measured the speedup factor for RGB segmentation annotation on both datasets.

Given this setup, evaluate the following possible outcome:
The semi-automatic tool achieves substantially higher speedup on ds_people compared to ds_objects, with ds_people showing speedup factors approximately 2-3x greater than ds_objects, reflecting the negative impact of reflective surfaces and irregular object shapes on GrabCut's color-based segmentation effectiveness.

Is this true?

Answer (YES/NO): NO